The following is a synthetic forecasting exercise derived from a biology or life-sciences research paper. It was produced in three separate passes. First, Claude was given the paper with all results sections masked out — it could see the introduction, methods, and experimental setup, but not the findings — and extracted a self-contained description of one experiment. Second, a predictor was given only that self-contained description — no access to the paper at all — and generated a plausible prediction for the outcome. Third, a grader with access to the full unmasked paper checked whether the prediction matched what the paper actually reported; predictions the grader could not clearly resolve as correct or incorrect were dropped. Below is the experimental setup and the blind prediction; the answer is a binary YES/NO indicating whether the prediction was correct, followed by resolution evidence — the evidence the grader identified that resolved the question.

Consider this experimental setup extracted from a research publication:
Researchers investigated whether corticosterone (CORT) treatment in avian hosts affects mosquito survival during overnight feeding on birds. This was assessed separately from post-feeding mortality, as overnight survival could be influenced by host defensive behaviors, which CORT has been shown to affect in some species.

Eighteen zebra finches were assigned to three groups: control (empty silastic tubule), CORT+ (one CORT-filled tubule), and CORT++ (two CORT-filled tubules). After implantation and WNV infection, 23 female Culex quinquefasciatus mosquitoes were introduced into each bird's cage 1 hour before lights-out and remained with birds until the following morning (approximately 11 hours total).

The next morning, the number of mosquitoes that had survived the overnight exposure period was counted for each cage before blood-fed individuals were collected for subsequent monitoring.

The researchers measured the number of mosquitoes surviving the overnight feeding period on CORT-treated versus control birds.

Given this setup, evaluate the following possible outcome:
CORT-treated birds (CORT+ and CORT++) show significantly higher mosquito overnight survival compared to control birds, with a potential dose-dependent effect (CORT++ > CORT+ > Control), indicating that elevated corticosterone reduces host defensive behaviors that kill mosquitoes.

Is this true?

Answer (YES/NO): NO